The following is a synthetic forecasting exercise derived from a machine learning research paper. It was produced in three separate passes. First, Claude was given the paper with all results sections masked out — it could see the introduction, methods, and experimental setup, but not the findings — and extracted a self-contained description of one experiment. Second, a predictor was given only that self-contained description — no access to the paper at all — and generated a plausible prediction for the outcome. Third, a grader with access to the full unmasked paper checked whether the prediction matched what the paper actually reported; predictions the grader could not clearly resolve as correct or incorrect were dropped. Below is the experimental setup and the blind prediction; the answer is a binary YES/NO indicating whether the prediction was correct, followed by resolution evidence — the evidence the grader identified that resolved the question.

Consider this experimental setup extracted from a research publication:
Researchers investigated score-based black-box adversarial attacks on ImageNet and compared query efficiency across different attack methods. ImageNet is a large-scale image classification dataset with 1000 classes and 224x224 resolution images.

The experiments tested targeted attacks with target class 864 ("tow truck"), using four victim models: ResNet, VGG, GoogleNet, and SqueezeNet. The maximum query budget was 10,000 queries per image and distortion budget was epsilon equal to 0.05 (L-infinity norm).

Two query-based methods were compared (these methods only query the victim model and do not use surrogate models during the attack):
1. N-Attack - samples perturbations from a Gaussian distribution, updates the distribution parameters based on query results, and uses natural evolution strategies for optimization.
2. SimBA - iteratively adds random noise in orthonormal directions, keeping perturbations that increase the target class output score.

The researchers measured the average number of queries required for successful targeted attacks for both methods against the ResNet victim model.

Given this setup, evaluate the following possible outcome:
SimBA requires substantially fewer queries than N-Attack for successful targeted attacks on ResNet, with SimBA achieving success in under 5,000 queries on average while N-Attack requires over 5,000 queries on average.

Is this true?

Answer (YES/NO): YES